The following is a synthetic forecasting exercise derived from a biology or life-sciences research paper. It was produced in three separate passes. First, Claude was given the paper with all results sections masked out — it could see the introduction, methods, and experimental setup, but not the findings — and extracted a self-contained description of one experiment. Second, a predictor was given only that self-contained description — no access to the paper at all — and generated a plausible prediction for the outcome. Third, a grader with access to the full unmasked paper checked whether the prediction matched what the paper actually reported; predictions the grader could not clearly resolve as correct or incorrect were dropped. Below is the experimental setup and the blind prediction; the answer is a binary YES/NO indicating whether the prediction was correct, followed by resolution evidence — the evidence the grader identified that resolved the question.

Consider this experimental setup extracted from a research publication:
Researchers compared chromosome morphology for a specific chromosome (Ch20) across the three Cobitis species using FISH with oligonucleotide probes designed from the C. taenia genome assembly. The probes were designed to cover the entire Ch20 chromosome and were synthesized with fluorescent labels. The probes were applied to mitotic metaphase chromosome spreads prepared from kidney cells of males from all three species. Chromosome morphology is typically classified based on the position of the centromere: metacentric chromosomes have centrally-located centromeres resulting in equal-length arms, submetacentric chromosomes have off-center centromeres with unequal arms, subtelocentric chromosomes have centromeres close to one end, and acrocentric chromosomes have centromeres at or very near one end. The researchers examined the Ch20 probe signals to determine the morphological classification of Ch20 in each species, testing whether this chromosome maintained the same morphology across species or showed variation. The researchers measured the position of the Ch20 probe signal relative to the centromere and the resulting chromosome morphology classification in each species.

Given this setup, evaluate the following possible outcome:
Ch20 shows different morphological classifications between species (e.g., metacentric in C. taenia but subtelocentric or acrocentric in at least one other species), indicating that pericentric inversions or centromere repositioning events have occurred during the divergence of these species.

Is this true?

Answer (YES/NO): YES